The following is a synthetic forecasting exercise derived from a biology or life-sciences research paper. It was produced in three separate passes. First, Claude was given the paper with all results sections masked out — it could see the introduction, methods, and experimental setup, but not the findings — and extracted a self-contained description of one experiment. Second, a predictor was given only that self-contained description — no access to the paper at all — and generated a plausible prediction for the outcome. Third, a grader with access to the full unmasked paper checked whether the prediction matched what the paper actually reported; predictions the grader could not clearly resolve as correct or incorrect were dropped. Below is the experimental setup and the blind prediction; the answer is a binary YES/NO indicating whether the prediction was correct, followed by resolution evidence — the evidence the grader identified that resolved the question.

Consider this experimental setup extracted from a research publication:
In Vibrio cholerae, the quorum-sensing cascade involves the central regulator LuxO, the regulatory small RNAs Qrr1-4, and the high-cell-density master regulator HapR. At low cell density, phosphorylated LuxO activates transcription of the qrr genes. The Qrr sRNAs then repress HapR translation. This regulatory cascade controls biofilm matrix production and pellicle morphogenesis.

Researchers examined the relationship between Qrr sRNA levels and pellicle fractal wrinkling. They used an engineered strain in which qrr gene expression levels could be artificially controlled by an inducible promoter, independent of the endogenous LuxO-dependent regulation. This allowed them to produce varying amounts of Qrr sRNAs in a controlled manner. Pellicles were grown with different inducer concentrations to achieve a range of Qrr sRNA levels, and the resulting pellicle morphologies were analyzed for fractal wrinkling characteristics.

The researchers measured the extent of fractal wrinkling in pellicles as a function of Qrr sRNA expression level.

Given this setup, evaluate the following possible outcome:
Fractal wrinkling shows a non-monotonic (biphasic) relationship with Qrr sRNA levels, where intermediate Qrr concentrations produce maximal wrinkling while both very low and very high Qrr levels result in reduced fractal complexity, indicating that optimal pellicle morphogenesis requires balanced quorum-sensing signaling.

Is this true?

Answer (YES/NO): NO